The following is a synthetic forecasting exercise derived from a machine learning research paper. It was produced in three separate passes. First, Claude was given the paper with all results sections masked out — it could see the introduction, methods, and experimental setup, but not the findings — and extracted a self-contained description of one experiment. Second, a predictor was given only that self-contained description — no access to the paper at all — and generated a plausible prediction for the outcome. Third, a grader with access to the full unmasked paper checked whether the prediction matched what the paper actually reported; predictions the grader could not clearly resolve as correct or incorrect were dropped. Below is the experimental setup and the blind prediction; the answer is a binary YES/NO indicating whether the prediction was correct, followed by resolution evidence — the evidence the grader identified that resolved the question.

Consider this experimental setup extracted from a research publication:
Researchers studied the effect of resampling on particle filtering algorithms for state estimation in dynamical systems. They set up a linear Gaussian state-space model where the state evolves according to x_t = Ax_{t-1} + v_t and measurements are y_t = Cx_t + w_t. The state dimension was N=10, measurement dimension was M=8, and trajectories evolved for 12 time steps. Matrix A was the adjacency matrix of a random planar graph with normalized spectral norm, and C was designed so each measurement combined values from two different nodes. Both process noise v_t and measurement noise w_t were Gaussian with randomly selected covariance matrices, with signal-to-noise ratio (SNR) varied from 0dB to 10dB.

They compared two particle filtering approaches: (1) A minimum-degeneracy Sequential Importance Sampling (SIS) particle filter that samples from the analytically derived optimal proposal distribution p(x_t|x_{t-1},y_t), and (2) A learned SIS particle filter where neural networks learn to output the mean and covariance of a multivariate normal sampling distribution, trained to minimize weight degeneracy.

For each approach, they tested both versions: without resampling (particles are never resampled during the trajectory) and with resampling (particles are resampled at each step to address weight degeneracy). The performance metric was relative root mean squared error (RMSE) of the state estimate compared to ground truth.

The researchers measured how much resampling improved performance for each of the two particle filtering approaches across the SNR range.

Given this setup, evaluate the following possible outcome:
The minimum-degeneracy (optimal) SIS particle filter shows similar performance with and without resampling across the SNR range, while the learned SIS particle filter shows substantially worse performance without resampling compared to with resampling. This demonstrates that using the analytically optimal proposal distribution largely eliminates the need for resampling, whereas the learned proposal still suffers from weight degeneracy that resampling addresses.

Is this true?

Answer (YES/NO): NO